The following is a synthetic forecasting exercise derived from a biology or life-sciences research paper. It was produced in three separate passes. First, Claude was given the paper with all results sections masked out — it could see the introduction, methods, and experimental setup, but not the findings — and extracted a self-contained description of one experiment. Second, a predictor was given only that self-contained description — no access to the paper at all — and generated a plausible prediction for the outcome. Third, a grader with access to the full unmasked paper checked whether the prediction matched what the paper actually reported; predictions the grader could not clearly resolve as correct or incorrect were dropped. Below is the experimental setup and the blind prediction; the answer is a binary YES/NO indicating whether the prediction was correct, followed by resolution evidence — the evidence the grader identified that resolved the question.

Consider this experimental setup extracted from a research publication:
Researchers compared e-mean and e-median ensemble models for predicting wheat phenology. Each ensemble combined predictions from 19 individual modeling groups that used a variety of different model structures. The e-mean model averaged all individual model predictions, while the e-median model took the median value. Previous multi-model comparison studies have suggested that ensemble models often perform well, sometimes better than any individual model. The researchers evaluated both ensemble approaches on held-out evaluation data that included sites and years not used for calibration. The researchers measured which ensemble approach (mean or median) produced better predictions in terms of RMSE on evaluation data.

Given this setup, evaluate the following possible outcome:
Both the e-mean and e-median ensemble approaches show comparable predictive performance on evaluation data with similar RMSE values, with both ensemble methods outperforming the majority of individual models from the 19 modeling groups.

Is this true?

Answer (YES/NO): NO